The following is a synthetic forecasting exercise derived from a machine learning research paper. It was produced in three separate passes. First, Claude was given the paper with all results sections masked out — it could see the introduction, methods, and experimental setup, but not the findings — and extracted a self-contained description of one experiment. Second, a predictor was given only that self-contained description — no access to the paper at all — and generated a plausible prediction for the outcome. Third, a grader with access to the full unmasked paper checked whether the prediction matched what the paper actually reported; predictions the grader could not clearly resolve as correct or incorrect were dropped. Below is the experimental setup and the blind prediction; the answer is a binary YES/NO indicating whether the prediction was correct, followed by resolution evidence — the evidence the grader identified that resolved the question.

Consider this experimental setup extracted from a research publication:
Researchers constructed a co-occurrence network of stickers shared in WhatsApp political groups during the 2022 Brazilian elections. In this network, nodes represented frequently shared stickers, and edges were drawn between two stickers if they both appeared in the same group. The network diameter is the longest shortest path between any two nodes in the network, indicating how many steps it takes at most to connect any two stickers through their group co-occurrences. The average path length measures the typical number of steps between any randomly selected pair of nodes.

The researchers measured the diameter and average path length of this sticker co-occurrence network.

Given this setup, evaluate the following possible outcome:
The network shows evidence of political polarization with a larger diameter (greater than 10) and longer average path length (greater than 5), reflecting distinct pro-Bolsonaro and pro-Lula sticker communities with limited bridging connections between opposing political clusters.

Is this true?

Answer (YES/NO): NO